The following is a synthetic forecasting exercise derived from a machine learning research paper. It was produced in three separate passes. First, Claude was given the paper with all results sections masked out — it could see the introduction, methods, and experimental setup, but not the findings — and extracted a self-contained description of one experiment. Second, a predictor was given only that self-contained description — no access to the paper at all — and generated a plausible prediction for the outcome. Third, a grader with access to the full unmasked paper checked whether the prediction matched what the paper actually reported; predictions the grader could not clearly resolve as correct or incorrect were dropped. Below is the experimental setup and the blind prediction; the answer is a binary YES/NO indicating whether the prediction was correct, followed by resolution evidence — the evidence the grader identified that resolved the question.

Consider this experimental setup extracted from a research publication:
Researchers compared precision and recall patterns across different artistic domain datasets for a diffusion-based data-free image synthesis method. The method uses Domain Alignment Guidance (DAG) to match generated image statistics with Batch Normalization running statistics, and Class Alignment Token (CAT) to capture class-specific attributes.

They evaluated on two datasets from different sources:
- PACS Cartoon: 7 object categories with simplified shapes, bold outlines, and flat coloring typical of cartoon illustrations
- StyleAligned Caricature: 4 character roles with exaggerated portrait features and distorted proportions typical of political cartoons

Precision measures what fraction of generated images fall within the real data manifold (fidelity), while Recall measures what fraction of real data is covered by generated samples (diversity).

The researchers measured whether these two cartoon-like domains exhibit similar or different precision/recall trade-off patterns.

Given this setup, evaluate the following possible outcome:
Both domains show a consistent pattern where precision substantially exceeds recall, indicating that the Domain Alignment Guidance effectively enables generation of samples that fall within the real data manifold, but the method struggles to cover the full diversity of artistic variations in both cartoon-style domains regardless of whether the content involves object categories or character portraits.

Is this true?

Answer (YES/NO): NO